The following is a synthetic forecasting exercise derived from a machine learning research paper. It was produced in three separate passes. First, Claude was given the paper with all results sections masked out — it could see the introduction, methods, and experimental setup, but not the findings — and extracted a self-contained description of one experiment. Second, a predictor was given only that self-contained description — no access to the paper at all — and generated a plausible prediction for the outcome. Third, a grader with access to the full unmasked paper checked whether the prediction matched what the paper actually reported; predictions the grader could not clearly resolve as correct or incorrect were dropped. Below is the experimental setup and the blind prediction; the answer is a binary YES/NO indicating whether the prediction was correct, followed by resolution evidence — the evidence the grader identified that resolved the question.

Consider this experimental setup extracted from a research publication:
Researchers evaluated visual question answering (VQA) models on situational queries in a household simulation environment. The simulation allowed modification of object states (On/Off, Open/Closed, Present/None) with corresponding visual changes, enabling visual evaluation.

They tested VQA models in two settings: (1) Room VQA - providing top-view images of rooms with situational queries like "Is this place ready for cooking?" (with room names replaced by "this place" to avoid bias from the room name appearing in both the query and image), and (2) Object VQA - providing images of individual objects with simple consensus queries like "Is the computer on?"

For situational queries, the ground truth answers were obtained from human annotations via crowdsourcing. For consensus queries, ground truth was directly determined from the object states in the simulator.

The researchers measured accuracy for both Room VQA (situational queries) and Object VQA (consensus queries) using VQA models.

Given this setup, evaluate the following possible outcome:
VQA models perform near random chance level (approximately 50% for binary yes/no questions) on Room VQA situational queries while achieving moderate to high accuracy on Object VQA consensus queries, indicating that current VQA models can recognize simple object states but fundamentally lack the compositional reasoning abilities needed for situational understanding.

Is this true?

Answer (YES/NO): NO